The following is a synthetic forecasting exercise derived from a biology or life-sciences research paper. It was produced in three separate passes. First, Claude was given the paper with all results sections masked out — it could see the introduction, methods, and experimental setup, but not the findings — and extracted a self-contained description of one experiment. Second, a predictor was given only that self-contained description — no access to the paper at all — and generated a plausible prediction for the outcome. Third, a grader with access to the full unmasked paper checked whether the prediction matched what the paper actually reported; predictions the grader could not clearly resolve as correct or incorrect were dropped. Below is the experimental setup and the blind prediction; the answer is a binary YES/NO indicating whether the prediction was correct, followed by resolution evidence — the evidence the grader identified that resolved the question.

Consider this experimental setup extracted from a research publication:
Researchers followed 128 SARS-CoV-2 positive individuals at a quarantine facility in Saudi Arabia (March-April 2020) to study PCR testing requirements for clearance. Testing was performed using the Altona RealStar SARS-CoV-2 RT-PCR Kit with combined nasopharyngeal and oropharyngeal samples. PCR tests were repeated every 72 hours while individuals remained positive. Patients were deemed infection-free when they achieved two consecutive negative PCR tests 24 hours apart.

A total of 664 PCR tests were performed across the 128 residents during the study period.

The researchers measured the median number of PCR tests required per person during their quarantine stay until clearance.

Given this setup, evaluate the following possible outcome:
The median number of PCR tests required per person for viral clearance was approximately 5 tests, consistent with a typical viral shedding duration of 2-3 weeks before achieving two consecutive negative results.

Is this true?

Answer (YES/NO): YES